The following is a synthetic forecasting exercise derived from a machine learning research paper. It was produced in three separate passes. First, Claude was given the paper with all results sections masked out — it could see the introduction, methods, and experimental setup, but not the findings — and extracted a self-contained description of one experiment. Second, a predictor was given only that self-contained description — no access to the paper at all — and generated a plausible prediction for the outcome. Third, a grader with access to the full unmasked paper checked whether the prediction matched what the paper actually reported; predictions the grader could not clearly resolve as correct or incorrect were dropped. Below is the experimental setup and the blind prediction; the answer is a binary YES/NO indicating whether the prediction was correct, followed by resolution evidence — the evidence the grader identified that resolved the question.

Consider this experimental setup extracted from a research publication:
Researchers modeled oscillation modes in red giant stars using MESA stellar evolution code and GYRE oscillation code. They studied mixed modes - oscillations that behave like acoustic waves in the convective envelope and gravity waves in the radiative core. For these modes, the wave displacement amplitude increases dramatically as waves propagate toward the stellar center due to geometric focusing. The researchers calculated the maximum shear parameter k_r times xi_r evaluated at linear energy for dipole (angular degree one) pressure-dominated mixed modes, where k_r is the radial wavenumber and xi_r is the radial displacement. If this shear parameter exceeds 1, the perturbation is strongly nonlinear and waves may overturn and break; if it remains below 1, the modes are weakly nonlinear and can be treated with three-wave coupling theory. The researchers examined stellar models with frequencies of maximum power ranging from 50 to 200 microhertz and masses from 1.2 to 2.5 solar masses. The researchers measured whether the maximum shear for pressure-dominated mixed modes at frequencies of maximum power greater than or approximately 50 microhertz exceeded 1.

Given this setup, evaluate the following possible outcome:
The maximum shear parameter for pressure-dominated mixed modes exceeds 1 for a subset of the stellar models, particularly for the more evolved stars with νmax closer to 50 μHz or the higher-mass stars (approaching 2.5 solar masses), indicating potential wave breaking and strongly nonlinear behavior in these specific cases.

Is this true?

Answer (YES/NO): NO